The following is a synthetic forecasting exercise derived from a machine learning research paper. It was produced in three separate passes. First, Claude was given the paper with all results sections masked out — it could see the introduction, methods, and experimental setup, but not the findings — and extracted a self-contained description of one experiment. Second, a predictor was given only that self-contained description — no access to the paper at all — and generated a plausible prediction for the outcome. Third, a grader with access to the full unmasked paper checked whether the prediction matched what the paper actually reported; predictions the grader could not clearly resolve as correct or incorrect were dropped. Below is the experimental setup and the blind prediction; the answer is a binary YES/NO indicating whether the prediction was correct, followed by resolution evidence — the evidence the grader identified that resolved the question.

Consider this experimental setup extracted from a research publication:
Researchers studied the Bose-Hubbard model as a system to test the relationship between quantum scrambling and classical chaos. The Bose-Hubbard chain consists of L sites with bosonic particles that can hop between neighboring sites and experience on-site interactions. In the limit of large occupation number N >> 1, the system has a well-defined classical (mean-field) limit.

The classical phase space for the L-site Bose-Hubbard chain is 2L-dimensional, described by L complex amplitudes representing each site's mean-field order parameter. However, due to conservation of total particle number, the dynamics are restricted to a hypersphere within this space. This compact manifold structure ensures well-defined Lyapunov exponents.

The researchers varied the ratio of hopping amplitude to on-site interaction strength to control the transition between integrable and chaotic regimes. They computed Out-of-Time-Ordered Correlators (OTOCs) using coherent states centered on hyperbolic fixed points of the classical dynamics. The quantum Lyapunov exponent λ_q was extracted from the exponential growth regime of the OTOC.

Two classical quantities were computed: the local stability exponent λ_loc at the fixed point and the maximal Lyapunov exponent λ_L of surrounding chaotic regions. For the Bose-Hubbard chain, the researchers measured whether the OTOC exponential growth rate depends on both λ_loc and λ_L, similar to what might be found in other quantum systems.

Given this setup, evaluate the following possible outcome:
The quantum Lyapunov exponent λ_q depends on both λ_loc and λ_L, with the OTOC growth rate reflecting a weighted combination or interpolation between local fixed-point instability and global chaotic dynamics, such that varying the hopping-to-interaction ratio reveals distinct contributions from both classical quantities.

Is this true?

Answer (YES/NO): YES